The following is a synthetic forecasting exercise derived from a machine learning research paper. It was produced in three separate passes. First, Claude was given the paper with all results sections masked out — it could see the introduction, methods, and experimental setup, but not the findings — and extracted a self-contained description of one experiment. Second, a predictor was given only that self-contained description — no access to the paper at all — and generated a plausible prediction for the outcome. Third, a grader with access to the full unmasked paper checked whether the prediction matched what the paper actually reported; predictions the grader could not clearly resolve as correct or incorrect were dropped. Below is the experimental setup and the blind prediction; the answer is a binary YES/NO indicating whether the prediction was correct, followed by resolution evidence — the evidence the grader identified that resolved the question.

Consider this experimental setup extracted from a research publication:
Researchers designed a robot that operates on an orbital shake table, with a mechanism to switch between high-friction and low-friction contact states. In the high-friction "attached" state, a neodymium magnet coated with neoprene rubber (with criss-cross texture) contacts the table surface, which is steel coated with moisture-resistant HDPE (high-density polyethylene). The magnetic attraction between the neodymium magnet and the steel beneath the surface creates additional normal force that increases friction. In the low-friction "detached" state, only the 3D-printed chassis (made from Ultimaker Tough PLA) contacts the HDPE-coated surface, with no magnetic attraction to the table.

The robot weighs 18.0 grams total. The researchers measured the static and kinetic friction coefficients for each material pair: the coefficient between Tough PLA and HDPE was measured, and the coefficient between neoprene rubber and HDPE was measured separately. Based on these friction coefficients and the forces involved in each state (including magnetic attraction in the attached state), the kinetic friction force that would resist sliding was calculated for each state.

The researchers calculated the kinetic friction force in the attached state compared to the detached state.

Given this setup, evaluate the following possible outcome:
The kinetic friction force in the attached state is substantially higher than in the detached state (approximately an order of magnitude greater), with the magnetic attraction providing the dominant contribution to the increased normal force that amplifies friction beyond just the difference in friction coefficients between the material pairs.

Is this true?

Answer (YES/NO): NO